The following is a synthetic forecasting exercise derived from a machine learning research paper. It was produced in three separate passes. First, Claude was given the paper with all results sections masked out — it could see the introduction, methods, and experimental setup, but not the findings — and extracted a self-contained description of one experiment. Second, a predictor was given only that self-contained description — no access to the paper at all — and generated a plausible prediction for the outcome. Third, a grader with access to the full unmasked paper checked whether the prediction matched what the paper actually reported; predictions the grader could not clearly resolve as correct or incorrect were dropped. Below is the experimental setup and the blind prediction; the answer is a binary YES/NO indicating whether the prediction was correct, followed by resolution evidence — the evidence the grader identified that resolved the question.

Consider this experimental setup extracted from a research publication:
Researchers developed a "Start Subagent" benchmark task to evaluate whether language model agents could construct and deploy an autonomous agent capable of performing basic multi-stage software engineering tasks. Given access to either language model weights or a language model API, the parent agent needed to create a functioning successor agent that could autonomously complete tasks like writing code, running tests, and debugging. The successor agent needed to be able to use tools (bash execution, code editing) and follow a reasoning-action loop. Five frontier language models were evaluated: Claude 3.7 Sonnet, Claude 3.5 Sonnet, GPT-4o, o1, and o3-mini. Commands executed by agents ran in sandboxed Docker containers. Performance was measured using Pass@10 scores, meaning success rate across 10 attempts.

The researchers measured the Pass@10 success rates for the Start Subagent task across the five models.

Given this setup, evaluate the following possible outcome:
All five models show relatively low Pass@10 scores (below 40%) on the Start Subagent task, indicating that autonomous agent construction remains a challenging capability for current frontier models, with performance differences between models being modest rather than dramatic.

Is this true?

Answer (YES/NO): NO